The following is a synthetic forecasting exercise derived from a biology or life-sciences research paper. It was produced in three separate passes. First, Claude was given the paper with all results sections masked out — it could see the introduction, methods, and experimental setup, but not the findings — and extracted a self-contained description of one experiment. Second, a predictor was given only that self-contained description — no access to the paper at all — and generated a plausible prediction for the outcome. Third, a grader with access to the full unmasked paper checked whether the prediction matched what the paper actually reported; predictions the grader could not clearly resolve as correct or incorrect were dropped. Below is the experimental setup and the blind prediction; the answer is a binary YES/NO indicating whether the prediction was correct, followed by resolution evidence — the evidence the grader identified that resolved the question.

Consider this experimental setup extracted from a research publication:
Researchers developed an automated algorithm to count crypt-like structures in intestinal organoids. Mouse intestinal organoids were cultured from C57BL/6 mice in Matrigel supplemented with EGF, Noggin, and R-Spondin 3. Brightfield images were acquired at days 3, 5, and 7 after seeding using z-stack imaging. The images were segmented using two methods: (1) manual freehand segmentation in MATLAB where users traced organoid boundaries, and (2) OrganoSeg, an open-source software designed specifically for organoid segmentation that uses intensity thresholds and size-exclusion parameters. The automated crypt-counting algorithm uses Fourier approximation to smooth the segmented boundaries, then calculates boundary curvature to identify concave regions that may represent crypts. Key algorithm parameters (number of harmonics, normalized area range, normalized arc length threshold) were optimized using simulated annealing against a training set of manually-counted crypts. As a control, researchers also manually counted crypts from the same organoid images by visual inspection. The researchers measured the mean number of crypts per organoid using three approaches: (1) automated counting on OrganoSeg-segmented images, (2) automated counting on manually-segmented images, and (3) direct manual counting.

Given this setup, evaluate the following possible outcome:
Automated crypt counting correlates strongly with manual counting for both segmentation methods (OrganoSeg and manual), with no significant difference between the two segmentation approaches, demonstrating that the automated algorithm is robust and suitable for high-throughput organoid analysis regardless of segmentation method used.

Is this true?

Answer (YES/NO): NO